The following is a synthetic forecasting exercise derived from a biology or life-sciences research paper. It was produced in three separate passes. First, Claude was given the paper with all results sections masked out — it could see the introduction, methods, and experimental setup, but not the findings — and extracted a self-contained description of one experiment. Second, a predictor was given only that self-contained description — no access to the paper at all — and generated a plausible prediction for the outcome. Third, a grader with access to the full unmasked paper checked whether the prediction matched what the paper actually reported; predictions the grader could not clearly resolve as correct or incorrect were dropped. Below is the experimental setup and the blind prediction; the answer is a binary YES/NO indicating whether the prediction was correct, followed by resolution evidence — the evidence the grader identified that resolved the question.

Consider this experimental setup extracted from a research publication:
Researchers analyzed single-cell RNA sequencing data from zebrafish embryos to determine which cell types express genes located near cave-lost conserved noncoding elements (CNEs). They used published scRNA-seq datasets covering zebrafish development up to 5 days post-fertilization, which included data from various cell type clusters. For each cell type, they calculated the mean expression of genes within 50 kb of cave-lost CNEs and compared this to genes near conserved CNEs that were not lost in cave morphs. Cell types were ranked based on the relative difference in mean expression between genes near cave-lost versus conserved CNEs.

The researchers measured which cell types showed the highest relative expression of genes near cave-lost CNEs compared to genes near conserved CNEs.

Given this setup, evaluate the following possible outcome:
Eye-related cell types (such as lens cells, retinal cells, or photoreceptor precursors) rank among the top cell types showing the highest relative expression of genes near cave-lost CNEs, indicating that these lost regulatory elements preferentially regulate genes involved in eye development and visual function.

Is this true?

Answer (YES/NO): YES